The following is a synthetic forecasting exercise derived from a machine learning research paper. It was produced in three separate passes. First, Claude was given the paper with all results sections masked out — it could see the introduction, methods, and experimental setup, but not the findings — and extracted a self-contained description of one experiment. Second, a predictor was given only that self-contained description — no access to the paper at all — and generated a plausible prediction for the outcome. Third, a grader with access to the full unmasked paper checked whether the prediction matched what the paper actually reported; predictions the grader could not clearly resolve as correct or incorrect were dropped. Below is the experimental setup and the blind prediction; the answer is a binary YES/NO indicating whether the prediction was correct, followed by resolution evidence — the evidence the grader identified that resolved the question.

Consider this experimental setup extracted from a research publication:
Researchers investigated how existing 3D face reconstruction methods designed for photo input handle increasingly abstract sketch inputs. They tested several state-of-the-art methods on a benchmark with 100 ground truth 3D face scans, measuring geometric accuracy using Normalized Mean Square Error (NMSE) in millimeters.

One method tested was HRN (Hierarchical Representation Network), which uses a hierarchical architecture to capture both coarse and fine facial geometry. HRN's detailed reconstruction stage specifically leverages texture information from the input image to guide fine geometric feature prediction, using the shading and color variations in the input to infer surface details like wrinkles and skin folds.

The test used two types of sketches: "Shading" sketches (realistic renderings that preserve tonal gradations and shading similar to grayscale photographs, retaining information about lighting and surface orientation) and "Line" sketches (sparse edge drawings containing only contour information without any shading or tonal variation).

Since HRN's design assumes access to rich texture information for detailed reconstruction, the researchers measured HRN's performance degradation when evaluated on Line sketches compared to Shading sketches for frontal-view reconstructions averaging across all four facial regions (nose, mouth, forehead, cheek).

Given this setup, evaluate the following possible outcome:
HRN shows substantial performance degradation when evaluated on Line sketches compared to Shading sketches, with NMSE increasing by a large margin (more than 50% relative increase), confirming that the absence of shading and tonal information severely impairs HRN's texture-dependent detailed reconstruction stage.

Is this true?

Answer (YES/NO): NO